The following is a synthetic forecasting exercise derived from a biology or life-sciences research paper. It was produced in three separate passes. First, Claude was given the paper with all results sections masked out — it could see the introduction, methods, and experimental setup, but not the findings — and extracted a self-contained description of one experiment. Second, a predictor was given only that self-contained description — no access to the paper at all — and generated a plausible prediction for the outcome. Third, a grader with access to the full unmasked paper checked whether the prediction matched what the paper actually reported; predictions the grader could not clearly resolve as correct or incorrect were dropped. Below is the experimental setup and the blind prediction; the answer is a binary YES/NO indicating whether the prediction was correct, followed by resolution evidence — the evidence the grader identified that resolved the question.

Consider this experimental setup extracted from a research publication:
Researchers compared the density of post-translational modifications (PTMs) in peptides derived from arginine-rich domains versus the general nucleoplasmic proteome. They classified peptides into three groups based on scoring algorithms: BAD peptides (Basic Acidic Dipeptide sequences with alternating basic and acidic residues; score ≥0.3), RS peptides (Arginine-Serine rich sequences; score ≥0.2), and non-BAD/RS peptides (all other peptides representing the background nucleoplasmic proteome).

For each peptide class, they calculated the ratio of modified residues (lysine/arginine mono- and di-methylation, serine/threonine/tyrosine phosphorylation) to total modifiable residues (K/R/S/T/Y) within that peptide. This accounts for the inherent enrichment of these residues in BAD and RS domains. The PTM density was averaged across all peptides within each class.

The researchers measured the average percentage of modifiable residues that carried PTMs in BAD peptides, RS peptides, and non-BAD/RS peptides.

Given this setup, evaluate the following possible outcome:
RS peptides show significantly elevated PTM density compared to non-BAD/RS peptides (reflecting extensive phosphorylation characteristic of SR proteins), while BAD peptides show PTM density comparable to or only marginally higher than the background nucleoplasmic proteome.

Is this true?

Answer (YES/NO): NO